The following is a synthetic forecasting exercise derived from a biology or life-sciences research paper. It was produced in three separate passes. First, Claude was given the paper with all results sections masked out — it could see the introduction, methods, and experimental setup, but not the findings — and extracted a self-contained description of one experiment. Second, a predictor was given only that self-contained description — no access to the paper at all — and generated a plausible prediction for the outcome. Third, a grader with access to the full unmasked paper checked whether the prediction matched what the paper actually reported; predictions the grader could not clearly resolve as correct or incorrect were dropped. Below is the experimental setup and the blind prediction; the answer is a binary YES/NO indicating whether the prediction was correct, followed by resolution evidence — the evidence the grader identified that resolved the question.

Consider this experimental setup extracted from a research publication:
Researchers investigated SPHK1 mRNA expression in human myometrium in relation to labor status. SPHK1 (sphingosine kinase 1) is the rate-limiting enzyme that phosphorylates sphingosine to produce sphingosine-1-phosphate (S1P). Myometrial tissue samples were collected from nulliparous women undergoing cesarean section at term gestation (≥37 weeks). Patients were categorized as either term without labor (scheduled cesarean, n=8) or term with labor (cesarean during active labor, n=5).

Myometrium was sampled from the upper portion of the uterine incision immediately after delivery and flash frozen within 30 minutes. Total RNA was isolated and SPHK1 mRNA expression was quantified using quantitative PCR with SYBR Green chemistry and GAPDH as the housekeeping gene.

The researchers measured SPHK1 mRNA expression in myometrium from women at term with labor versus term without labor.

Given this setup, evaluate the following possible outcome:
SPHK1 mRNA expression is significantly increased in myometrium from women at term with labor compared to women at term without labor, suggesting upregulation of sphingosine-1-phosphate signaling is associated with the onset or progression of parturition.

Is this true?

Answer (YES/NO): YES